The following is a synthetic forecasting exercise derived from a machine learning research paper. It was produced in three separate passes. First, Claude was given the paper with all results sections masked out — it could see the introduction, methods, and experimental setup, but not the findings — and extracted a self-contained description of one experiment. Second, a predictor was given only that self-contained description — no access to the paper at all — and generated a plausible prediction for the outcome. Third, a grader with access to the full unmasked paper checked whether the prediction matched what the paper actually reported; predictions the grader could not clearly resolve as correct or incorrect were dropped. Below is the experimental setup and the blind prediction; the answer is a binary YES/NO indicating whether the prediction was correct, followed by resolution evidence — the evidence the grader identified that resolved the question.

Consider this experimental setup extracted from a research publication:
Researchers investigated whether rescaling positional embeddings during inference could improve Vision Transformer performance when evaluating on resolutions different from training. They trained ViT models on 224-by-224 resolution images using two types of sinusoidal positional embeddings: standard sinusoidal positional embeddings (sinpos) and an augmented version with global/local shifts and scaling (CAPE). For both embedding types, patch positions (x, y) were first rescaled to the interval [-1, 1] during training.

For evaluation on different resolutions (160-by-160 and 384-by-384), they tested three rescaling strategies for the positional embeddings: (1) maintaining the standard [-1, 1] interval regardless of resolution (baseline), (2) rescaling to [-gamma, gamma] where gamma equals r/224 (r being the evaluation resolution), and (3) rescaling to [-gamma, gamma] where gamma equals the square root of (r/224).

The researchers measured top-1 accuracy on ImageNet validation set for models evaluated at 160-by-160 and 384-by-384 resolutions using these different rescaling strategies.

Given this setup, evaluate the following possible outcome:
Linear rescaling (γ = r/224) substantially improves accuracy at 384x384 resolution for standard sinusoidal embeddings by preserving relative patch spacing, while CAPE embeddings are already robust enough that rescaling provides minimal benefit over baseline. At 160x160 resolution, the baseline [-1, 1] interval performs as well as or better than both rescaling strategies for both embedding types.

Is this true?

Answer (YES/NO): NO